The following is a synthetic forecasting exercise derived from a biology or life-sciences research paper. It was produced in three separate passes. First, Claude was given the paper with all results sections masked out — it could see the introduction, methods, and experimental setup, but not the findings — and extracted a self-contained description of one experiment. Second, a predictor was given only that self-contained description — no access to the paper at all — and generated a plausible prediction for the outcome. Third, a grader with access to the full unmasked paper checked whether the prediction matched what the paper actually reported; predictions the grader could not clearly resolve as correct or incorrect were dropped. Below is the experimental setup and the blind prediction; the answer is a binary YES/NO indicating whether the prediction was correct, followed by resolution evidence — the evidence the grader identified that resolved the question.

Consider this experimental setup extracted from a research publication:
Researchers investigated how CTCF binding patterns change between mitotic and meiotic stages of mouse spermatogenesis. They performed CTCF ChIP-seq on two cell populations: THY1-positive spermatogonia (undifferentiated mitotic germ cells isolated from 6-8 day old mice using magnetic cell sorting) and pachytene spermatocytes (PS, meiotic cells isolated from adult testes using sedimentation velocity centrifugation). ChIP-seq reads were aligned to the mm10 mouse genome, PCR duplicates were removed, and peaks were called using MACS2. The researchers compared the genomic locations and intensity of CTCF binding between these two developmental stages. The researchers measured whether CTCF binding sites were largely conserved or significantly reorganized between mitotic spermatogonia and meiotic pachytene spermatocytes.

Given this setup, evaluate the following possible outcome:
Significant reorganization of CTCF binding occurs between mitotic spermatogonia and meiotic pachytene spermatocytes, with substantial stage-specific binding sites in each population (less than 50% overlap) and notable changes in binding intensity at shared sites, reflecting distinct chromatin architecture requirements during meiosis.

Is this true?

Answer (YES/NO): NO